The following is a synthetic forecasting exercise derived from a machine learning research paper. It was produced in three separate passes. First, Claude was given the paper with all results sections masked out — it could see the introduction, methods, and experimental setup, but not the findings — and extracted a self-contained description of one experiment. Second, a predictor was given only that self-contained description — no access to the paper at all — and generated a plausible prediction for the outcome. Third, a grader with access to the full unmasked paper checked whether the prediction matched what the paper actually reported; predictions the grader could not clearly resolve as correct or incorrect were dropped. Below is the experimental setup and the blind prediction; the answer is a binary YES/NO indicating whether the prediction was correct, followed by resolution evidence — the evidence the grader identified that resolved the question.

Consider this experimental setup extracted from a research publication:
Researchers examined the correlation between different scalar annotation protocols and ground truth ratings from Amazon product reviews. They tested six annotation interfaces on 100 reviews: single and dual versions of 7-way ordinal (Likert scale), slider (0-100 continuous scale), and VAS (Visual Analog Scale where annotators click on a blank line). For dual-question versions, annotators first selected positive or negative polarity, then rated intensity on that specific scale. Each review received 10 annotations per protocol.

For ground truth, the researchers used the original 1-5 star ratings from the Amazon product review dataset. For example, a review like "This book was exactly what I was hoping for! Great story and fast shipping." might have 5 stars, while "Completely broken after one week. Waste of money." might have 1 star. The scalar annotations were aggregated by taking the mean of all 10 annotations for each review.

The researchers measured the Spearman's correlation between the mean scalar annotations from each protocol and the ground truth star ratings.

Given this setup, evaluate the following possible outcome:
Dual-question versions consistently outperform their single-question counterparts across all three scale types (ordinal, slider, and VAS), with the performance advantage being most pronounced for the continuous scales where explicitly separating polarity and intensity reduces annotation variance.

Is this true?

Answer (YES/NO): NO